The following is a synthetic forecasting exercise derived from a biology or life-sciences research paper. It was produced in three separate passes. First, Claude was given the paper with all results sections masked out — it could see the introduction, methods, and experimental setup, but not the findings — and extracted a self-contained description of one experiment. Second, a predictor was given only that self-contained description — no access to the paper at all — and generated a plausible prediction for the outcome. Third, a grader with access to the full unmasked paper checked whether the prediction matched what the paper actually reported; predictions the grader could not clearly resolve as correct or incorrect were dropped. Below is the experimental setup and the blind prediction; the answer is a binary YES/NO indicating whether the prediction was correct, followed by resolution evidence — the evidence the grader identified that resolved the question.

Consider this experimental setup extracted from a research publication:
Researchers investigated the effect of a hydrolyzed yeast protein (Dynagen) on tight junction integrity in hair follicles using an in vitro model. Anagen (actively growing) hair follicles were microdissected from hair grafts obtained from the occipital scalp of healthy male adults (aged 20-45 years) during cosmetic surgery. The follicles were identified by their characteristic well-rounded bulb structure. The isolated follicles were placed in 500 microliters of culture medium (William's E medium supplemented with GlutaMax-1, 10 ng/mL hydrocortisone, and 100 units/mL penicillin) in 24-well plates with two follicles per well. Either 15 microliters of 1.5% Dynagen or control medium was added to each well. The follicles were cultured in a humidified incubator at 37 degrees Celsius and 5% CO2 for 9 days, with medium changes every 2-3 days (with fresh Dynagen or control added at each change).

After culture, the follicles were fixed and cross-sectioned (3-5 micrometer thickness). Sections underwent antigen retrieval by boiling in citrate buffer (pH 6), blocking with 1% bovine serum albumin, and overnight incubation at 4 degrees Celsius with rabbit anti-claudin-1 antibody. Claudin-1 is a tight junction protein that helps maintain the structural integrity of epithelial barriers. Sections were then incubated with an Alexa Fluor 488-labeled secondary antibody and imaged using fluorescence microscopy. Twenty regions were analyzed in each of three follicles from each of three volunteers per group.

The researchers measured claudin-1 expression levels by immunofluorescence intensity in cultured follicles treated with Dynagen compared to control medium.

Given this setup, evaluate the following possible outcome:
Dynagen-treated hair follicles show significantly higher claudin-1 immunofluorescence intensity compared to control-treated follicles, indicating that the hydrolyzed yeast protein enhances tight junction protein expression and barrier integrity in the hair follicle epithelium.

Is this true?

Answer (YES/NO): YES